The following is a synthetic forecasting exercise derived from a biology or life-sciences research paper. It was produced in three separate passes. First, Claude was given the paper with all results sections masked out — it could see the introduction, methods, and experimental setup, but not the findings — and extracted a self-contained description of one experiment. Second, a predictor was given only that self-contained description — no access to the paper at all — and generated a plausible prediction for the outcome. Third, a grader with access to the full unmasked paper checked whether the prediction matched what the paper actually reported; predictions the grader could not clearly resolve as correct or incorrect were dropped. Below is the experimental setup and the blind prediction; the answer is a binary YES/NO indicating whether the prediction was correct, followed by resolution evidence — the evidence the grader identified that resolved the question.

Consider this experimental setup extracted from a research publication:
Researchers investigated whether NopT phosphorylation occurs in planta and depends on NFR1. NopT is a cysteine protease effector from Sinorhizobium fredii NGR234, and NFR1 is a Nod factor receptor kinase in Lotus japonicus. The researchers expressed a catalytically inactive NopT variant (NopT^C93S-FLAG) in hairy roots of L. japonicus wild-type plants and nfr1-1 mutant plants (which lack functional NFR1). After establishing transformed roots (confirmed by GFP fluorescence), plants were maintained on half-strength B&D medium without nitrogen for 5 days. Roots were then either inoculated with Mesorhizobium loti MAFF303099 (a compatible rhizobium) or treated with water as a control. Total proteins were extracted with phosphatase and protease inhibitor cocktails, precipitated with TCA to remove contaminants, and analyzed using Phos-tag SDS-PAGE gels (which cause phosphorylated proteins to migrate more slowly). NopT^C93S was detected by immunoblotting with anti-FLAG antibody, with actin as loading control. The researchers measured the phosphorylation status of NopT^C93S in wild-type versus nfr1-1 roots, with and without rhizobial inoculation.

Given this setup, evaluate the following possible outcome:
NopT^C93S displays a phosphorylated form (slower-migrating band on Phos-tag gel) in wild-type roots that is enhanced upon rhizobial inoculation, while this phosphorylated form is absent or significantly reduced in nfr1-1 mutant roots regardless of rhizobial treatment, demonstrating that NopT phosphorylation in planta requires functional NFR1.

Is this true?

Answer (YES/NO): YES